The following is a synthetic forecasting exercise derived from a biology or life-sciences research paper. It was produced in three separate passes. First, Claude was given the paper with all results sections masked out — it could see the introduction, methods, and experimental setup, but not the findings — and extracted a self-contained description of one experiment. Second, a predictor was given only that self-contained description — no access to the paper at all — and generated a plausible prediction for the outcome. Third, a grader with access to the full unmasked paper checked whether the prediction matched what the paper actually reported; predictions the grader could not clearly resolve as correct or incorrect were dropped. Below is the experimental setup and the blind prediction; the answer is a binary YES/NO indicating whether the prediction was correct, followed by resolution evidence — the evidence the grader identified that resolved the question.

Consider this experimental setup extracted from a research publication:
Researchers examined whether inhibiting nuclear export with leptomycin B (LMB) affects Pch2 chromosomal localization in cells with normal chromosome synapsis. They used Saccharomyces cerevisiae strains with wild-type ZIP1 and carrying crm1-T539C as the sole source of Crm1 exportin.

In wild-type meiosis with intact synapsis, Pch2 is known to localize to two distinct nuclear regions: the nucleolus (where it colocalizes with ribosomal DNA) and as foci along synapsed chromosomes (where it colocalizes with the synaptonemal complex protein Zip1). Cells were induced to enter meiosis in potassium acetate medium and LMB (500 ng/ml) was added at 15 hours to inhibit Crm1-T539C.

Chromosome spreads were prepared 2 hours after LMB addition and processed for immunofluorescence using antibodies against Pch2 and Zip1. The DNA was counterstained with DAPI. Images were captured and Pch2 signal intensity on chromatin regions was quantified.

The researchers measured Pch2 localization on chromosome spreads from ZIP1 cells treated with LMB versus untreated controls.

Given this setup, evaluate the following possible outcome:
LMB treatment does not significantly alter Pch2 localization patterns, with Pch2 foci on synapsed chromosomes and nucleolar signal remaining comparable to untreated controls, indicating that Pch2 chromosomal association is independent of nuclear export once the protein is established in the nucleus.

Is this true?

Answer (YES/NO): NO